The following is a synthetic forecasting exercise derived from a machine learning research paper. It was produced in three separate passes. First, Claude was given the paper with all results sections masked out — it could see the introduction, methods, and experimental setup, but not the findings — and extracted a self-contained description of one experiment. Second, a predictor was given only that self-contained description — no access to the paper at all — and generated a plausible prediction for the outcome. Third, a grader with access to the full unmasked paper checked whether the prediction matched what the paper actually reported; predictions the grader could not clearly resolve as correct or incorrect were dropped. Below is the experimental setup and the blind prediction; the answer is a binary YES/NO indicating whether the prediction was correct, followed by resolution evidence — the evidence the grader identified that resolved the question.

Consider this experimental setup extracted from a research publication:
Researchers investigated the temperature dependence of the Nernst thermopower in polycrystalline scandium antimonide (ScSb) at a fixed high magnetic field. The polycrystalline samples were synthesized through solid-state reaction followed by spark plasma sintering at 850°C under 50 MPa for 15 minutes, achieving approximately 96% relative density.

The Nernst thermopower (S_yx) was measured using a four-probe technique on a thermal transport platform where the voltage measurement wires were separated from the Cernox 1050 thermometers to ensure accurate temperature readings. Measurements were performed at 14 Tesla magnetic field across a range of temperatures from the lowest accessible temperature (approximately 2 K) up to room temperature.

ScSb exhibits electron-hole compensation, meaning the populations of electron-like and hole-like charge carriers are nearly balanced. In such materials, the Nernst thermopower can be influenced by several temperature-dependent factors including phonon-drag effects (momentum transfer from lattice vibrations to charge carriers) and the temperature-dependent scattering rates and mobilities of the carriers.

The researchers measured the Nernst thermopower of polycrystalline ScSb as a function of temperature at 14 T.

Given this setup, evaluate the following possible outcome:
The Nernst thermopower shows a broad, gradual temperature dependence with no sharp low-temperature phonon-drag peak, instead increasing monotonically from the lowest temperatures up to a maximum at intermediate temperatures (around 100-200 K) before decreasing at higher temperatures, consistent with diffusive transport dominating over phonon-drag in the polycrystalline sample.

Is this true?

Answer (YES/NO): NO